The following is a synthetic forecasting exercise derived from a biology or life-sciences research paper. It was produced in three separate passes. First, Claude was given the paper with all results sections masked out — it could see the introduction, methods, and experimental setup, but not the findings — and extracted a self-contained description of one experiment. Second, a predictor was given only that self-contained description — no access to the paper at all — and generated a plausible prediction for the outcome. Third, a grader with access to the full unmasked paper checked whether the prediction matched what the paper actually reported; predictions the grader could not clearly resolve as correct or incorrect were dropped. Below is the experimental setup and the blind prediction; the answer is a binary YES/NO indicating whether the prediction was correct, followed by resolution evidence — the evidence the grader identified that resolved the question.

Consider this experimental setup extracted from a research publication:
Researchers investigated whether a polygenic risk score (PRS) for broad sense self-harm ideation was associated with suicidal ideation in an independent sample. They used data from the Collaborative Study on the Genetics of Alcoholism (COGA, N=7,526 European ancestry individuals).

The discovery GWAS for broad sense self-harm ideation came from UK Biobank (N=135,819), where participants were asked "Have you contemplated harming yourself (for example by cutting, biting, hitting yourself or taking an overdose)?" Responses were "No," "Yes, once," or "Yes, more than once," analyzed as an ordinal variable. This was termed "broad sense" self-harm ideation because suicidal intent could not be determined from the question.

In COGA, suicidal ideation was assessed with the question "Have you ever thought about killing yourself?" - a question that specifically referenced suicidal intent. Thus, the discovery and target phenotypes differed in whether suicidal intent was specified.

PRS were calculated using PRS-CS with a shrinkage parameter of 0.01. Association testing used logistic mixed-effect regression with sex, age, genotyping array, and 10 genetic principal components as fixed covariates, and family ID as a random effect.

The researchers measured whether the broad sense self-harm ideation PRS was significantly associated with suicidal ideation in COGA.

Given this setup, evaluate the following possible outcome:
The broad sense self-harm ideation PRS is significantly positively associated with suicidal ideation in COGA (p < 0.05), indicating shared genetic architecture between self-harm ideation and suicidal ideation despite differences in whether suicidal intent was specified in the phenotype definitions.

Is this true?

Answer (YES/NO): YES